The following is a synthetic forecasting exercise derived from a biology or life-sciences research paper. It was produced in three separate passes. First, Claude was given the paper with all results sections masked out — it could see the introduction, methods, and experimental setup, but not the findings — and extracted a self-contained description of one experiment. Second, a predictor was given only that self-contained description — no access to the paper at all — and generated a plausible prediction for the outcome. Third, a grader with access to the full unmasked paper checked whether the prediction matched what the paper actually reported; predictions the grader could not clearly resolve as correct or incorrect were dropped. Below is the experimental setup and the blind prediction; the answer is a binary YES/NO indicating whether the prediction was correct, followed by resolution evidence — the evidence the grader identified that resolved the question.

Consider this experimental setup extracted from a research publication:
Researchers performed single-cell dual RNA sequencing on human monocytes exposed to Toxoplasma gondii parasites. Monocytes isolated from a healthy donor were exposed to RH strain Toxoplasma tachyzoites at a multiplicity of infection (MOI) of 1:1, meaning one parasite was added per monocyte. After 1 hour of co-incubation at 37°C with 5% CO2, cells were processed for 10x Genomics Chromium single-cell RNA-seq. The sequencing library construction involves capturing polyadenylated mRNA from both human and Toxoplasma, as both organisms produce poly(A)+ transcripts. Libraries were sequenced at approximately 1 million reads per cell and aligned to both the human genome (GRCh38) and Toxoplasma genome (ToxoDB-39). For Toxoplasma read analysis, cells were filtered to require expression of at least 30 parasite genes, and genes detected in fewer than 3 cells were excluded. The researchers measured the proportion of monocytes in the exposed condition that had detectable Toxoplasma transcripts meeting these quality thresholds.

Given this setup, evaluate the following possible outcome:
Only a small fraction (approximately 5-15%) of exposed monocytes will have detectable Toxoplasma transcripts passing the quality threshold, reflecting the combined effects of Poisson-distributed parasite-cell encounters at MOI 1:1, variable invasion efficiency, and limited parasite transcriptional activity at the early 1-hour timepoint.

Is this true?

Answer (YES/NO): NO